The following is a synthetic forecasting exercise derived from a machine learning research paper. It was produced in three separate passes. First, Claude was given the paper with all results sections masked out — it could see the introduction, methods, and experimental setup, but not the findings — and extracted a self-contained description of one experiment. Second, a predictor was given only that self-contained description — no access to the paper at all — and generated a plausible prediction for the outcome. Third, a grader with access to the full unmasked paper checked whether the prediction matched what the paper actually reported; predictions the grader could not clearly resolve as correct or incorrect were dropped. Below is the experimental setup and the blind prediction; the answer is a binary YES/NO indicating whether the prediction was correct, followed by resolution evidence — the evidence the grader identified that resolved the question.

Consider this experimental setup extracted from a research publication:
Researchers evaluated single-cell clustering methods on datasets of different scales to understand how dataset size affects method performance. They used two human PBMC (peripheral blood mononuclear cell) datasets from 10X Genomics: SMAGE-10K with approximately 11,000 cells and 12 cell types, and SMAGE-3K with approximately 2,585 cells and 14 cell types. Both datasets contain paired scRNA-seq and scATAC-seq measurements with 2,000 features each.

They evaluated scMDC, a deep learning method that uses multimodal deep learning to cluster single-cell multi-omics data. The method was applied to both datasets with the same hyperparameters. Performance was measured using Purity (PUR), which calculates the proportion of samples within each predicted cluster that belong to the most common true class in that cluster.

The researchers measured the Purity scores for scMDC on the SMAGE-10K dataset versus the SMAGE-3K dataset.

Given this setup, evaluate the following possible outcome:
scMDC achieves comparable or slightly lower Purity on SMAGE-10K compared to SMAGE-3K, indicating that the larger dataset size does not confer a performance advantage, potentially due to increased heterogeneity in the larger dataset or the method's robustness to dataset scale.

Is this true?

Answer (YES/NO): NO